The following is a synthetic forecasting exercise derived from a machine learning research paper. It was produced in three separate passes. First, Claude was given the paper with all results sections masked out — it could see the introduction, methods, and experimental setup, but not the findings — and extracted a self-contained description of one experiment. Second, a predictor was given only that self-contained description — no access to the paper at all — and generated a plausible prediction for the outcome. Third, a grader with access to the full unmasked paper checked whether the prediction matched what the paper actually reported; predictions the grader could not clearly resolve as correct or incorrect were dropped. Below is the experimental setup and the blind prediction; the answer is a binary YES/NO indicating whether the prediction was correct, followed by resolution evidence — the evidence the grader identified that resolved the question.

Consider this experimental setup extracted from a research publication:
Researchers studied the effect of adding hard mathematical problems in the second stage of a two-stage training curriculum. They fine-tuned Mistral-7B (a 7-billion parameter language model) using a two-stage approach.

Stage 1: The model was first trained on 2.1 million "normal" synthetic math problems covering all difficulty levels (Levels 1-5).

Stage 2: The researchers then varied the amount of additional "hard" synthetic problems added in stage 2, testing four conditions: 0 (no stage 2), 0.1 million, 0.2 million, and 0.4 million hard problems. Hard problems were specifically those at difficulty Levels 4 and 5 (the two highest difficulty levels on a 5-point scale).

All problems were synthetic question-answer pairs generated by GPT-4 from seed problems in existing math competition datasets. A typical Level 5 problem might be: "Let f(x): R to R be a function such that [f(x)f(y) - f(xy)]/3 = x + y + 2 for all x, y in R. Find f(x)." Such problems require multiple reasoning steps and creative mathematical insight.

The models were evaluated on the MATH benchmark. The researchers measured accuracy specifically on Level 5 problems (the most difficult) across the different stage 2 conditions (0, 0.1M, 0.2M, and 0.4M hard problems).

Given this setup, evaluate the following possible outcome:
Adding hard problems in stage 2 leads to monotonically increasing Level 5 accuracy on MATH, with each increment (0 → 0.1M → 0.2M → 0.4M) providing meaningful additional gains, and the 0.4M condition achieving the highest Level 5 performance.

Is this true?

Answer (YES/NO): NO